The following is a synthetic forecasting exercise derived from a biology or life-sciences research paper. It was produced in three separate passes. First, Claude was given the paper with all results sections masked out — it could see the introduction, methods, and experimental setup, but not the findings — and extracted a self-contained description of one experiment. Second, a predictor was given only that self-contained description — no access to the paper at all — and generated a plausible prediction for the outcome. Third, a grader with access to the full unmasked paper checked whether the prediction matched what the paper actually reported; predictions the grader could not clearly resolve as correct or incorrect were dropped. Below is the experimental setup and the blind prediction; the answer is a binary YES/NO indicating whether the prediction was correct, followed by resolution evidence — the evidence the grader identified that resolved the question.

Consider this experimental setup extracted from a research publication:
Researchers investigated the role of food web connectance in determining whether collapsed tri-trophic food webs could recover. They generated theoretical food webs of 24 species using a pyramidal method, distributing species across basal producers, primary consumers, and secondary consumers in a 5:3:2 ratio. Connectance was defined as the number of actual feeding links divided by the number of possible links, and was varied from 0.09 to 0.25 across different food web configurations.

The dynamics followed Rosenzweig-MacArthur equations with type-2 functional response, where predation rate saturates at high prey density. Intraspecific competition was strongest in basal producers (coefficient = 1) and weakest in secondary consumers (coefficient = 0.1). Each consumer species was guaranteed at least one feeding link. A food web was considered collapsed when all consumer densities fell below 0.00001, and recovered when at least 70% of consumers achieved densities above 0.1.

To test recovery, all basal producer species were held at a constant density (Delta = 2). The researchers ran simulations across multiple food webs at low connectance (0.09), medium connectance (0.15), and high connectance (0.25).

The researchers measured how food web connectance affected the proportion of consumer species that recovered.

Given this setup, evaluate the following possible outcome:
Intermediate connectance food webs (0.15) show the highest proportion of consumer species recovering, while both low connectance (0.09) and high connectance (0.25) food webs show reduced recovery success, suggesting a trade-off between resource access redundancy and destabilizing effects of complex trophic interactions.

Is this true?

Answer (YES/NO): NO